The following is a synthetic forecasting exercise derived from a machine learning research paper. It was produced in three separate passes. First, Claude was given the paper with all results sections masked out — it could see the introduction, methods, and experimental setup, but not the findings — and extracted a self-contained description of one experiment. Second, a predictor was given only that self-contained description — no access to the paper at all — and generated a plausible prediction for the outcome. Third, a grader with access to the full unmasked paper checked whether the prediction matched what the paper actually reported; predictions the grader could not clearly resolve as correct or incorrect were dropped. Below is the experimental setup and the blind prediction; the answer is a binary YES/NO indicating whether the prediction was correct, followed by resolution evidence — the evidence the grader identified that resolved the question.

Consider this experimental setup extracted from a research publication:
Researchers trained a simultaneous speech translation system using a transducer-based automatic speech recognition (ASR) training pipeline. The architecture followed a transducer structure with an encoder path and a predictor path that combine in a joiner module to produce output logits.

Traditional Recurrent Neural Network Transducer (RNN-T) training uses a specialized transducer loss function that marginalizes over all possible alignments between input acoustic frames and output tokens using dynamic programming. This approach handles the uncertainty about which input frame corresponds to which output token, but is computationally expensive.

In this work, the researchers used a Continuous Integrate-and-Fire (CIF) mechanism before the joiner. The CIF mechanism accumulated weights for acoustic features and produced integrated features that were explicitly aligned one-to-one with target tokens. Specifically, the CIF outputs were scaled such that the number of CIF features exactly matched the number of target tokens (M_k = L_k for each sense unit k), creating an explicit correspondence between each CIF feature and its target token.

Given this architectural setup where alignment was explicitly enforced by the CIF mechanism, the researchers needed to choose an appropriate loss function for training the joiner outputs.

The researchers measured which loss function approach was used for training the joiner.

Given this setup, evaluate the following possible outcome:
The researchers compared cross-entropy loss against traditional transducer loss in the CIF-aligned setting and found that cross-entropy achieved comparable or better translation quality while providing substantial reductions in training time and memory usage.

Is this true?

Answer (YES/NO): NO